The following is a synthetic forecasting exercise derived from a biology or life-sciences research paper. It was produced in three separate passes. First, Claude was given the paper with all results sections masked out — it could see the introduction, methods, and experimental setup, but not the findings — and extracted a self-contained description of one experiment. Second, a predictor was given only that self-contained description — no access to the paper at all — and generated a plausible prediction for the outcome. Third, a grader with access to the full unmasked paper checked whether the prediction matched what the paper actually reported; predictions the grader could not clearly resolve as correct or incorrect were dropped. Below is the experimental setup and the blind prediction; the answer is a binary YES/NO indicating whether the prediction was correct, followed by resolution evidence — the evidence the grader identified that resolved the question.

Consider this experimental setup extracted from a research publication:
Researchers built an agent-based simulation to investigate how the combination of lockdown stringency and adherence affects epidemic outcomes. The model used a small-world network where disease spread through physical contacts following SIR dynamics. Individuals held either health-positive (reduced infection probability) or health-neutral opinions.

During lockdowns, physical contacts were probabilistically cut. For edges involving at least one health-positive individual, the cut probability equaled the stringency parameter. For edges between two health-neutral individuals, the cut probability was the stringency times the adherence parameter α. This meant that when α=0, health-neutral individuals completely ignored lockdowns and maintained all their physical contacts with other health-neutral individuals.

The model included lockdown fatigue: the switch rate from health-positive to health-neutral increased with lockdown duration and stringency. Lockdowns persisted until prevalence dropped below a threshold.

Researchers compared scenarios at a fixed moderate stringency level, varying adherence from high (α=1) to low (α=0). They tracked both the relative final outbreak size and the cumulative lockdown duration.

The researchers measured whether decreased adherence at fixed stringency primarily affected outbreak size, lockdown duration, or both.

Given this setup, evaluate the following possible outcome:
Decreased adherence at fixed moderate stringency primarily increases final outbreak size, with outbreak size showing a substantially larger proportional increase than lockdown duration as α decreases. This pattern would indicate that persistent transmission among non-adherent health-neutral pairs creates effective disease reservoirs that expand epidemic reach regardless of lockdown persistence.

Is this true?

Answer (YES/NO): YES